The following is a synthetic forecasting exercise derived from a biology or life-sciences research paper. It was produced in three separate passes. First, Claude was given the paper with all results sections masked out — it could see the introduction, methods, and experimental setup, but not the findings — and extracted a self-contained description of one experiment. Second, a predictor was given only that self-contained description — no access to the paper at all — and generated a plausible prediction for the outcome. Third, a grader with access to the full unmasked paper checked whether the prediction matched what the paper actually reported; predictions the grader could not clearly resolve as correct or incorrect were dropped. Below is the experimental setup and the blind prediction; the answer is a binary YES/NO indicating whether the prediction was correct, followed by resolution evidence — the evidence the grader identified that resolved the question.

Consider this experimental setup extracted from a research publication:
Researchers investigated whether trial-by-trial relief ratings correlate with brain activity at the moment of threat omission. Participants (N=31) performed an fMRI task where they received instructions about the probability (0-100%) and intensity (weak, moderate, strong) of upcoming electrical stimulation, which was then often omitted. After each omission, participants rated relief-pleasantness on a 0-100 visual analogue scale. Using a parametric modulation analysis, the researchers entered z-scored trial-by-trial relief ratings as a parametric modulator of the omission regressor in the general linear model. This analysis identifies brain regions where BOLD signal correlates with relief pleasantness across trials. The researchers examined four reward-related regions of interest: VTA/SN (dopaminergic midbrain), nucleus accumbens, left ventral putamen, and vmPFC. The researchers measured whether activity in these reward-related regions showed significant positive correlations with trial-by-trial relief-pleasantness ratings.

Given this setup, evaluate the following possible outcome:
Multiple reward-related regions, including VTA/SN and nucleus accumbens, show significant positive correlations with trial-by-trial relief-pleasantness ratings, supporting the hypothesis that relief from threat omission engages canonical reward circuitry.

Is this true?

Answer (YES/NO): NO